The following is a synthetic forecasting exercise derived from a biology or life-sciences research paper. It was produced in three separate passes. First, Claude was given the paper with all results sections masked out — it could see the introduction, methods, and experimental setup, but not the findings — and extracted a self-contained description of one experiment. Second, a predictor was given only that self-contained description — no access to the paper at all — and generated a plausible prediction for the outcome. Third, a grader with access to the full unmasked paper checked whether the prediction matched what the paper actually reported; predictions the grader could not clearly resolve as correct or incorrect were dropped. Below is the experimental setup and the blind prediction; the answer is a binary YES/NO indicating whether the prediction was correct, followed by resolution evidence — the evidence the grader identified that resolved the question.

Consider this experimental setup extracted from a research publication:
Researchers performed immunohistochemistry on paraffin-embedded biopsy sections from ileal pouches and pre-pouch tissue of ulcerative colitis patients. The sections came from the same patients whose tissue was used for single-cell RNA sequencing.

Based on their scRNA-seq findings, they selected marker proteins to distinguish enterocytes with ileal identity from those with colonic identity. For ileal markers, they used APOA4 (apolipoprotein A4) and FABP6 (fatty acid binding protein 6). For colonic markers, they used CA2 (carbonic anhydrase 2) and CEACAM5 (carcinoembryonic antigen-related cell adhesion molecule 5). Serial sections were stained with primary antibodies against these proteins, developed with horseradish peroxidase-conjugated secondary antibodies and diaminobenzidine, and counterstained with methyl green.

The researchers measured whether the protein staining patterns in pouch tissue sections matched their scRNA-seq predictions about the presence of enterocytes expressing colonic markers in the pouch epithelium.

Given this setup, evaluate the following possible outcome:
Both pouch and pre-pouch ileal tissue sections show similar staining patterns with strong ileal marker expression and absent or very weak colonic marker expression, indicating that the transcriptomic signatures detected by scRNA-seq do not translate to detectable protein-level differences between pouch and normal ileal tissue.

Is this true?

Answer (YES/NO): NO